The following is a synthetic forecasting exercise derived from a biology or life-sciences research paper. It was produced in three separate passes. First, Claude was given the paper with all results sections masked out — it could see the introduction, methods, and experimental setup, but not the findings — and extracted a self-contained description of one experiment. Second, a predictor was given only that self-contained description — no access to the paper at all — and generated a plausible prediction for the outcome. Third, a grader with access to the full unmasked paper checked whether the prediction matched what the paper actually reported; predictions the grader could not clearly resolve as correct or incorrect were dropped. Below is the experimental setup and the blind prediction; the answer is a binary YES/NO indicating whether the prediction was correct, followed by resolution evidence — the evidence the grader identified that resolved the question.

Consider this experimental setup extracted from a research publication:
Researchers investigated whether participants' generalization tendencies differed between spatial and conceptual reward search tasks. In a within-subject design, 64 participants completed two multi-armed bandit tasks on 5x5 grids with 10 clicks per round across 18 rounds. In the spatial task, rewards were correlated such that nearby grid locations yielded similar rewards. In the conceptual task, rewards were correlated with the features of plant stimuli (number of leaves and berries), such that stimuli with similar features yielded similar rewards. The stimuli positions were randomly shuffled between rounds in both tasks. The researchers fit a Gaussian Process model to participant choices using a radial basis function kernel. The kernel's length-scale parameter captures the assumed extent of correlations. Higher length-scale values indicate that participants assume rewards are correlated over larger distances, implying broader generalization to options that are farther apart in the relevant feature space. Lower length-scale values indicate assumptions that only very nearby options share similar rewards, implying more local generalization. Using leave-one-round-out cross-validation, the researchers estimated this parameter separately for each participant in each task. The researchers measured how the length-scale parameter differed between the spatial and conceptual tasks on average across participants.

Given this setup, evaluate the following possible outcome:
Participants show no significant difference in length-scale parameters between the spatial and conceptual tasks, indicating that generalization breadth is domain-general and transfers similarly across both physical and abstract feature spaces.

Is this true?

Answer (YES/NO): NO